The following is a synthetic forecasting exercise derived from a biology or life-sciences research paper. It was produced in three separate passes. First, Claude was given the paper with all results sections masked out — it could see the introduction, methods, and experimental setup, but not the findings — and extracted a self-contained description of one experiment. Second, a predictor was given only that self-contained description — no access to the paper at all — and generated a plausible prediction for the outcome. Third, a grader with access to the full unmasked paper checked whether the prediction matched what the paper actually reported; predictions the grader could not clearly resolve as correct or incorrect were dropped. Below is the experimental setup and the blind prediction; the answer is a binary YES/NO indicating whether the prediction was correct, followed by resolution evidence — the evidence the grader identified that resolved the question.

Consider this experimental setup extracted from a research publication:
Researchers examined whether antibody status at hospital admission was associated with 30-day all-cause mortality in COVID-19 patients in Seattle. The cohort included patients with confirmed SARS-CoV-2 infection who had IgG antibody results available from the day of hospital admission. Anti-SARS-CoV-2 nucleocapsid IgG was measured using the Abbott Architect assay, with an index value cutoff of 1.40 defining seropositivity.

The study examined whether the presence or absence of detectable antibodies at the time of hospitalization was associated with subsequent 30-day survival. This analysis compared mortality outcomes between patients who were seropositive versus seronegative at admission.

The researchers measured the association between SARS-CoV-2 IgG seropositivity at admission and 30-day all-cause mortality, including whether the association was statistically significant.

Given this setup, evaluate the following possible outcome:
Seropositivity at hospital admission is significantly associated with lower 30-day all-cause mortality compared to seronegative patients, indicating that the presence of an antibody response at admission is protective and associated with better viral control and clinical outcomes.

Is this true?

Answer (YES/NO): NO